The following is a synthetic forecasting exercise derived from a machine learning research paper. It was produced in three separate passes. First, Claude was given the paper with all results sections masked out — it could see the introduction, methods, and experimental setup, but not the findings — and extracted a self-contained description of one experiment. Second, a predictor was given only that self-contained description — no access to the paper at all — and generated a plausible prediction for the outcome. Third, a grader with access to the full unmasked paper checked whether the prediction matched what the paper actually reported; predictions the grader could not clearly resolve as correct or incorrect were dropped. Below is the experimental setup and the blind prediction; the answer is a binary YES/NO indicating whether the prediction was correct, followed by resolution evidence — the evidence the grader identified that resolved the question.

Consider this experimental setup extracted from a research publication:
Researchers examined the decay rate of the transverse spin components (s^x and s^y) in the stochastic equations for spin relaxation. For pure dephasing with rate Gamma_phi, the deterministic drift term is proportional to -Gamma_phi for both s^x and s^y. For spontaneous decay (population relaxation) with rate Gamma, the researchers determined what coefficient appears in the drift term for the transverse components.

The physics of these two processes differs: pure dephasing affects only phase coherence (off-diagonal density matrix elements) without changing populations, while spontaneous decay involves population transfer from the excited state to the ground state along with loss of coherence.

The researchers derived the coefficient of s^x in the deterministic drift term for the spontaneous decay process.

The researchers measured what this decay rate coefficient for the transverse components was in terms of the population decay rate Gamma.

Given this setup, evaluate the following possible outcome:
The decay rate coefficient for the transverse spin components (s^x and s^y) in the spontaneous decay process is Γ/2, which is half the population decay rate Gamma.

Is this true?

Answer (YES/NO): YES